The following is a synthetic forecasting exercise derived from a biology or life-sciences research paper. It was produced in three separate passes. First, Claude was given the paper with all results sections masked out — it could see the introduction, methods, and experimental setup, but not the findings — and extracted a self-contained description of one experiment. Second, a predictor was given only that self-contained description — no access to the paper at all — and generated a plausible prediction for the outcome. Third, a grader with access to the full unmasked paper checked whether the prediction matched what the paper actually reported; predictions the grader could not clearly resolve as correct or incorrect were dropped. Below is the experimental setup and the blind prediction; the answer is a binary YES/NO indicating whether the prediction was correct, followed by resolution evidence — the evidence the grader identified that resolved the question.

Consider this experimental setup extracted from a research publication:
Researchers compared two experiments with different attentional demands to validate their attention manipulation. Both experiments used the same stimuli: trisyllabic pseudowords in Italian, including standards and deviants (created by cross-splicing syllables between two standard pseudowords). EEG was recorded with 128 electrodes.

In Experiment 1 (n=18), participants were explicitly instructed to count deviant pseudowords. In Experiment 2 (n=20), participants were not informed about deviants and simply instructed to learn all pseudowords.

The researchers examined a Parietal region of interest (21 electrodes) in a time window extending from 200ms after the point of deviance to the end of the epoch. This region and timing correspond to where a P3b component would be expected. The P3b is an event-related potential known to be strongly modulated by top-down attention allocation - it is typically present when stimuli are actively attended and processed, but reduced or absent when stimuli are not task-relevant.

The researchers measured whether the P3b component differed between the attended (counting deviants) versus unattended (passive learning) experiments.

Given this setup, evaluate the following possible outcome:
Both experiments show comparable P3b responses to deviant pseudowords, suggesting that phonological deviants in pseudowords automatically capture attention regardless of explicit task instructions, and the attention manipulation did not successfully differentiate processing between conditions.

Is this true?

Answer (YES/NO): NO